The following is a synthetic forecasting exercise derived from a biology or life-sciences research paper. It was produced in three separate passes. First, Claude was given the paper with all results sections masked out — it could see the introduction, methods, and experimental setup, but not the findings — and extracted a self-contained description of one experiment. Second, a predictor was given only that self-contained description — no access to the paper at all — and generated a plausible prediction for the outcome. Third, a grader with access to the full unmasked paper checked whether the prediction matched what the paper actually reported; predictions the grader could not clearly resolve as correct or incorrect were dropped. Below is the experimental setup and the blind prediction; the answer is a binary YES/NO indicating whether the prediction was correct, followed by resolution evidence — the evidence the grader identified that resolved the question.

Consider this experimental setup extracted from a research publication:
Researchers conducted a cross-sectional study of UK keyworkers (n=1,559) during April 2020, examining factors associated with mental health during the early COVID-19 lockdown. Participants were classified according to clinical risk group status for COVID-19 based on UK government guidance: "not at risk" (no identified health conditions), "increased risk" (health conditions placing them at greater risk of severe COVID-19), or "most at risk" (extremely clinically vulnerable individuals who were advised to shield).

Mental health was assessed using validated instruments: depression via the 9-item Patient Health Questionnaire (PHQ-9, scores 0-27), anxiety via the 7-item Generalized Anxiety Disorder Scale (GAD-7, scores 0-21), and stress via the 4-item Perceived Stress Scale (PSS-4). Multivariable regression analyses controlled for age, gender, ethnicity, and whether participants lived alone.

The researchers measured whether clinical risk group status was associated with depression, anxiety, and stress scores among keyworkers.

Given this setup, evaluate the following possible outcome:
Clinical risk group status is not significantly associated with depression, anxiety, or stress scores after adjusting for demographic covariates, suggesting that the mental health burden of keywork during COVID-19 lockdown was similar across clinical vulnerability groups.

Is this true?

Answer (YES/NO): NO